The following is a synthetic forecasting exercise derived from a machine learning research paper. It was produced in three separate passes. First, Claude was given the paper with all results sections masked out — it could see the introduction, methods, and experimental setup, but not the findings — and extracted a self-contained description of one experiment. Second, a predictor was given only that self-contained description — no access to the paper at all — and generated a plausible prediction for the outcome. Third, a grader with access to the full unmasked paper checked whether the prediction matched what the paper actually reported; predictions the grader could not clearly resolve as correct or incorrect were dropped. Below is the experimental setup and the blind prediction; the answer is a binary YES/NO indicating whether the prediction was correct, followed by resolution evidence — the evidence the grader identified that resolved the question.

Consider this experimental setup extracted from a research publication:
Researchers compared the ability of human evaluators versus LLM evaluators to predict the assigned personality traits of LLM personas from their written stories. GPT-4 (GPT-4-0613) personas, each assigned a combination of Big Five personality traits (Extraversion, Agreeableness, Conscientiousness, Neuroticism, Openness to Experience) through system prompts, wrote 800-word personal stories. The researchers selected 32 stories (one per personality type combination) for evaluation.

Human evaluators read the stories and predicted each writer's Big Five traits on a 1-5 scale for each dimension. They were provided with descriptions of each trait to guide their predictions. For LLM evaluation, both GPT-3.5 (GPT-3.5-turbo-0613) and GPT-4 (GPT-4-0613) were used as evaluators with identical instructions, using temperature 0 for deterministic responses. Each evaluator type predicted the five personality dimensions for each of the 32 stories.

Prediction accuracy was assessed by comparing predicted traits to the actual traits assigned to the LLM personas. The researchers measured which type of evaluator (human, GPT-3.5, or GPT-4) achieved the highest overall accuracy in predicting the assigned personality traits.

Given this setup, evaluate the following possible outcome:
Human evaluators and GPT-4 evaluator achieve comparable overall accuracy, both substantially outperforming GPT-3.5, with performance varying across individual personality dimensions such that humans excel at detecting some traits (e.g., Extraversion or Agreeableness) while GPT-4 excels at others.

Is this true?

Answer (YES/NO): NO